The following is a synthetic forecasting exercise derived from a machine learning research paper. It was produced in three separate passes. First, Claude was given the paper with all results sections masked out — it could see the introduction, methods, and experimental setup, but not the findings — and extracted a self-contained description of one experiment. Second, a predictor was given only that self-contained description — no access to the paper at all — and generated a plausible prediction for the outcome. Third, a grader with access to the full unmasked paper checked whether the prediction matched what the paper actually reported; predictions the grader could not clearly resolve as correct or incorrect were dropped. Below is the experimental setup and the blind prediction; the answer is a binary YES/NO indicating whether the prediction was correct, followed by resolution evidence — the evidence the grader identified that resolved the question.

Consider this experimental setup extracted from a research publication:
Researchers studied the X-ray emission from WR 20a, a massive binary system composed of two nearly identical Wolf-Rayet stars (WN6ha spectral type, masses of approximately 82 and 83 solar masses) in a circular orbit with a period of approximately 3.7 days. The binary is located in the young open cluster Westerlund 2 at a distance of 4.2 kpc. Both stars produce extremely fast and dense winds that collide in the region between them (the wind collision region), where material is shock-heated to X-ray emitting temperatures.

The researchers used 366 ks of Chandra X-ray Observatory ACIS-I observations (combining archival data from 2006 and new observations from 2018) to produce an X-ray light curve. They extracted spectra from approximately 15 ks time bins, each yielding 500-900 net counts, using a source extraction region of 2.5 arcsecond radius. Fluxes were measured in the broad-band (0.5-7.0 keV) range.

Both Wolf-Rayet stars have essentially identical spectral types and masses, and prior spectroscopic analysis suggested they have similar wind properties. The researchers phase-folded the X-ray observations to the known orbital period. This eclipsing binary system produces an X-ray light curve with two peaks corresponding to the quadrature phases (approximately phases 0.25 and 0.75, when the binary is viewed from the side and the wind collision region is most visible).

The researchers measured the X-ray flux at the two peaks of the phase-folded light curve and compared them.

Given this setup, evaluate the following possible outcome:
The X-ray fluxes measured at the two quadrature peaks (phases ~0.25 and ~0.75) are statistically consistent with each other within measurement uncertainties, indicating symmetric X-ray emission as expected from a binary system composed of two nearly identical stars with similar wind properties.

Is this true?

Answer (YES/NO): NO